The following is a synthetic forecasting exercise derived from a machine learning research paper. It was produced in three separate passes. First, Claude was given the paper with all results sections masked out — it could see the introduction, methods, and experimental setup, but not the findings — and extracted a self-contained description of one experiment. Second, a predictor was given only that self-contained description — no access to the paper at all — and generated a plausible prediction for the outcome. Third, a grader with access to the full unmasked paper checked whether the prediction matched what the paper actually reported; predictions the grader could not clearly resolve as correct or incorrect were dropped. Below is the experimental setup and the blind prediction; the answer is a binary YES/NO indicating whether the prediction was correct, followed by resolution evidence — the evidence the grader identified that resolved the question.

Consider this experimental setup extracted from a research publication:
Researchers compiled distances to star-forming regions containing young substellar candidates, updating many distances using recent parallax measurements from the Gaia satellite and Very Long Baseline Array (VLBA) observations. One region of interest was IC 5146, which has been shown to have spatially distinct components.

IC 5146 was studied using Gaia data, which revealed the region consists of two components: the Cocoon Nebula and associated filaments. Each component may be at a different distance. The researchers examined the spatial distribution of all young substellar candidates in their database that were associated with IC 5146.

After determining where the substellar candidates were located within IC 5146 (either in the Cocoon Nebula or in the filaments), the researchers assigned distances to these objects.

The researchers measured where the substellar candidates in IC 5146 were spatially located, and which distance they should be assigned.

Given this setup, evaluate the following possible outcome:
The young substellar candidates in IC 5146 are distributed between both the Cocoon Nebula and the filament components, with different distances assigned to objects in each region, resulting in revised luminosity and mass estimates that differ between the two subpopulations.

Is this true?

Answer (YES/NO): NO